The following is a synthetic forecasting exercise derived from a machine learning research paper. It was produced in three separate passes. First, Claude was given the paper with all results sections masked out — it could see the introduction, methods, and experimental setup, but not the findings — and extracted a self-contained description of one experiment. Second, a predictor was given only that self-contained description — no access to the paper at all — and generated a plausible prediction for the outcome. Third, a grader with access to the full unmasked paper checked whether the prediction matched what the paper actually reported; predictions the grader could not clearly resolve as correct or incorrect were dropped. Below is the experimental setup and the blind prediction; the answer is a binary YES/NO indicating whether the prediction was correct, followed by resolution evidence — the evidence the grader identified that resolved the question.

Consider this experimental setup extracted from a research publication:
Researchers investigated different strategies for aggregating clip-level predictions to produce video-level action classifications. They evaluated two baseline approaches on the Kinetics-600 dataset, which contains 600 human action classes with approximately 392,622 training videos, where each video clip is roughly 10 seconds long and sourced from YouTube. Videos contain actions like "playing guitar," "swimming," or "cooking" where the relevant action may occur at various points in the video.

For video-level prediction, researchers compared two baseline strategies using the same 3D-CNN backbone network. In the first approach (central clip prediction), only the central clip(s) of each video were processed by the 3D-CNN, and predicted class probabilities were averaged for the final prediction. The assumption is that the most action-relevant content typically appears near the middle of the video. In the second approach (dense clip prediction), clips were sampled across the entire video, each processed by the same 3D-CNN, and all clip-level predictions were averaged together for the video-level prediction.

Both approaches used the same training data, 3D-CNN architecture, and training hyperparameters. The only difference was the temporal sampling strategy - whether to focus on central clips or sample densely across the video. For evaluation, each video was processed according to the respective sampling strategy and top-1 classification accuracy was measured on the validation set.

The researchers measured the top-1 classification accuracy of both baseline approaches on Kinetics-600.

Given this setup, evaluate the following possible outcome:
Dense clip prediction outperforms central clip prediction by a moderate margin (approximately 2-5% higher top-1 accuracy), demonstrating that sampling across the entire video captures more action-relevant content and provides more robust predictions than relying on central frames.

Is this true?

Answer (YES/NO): NO